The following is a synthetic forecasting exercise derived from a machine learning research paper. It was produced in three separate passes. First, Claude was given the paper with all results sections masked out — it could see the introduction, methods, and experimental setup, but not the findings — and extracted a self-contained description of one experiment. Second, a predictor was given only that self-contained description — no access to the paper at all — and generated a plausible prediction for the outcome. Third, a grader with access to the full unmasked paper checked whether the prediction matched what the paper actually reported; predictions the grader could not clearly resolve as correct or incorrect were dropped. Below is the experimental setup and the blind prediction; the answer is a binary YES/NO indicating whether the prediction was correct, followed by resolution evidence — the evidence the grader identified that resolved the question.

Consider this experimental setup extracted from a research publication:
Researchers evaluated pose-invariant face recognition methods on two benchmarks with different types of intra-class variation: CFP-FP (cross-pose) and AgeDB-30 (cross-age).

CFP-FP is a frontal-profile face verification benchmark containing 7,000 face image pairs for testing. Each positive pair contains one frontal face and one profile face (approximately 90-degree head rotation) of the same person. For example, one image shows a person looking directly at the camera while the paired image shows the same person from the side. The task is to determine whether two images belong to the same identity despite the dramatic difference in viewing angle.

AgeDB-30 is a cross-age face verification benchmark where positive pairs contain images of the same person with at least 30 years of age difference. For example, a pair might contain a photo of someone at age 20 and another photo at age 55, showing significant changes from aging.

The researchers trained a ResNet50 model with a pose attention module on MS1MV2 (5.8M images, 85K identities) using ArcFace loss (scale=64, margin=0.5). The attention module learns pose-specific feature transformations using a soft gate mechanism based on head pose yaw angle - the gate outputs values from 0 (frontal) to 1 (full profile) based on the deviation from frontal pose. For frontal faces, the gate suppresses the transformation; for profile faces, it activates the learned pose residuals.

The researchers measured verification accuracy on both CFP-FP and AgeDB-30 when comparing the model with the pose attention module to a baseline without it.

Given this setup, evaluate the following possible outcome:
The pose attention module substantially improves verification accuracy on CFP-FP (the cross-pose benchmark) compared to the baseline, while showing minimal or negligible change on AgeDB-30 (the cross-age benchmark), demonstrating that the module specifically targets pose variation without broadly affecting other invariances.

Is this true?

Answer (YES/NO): YES